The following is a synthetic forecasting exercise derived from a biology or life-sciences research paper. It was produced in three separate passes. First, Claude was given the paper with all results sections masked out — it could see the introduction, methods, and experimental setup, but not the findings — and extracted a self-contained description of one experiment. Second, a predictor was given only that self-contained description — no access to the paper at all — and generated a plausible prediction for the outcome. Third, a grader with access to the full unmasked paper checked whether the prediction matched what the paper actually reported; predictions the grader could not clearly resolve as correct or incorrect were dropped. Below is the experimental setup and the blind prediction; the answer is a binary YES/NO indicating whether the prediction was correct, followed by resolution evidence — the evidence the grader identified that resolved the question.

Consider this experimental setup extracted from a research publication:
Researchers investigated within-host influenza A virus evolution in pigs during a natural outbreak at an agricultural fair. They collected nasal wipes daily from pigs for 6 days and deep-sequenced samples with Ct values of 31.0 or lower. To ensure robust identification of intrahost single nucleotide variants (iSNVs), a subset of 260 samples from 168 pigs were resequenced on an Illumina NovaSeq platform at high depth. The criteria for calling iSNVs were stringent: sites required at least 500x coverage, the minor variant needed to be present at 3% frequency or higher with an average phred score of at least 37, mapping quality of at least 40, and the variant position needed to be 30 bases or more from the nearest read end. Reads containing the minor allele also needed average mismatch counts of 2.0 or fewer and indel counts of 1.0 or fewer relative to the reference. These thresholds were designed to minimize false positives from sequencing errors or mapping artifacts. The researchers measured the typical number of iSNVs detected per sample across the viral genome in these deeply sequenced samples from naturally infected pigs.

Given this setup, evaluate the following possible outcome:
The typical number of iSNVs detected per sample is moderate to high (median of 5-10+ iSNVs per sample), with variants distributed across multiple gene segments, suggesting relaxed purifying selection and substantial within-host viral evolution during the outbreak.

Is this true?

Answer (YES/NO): NO